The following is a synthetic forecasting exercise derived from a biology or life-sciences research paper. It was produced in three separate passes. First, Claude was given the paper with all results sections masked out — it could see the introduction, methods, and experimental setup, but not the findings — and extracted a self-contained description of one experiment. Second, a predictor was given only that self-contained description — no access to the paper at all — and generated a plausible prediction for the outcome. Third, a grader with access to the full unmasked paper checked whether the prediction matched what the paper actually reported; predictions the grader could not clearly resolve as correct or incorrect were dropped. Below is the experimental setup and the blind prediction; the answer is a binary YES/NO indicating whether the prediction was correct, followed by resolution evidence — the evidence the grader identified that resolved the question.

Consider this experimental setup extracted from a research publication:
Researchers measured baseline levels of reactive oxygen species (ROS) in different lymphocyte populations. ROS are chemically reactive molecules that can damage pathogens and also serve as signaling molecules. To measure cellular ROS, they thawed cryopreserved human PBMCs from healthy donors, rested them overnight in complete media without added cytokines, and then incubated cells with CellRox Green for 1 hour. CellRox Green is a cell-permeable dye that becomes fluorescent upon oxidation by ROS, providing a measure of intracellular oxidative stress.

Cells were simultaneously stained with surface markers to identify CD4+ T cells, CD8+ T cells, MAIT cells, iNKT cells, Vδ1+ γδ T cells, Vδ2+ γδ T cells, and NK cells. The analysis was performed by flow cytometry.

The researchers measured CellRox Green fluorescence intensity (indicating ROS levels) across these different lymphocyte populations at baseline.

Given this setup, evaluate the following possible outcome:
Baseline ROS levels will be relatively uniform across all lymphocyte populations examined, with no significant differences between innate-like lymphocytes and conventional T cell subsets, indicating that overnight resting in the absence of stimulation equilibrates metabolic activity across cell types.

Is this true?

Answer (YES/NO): NO